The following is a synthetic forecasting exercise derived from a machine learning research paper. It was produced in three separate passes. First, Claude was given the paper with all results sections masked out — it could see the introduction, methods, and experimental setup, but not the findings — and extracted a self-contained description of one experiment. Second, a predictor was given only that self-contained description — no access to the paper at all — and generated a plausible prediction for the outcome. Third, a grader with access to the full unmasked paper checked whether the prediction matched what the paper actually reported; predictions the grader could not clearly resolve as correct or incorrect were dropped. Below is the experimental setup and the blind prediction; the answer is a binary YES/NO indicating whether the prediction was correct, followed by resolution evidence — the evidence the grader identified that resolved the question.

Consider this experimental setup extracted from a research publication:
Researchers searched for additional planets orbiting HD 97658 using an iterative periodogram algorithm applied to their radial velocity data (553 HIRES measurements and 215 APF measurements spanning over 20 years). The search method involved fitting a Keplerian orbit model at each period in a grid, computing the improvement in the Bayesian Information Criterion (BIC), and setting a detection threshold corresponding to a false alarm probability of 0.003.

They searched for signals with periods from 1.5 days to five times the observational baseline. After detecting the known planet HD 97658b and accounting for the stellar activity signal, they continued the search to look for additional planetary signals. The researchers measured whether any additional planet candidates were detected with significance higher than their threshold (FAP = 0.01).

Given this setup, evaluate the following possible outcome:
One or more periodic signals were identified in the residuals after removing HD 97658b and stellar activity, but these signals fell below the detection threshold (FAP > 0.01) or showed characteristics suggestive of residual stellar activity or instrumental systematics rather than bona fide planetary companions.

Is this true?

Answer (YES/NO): NO